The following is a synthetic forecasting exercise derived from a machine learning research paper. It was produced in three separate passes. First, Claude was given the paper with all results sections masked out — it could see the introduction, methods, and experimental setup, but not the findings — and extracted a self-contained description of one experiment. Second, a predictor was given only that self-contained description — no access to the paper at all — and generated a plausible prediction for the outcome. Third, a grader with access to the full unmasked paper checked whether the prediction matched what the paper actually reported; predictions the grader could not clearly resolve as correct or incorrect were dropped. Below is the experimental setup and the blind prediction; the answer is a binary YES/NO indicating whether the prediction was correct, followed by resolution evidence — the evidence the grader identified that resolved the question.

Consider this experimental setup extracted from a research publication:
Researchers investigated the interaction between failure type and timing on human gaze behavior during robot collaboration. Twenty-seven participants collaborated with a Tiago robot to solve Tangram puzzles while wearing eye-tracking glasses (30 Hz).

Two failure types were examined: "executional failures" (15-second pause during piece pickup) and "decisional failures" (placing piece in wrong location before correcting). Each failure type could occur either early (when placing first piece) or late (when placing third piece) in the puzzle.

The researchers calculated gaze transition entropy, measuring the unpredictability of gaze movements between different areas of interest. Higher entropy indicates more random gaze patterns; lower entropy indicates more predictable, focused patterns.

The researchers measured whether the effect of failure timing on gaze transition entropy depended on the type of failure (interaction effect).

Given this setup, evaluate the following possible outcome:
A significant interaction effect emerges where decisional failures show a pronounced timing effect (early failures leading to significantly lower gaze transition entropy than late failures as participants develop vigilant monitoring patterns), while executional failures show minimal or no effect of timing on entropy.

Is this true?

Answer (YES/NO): NO